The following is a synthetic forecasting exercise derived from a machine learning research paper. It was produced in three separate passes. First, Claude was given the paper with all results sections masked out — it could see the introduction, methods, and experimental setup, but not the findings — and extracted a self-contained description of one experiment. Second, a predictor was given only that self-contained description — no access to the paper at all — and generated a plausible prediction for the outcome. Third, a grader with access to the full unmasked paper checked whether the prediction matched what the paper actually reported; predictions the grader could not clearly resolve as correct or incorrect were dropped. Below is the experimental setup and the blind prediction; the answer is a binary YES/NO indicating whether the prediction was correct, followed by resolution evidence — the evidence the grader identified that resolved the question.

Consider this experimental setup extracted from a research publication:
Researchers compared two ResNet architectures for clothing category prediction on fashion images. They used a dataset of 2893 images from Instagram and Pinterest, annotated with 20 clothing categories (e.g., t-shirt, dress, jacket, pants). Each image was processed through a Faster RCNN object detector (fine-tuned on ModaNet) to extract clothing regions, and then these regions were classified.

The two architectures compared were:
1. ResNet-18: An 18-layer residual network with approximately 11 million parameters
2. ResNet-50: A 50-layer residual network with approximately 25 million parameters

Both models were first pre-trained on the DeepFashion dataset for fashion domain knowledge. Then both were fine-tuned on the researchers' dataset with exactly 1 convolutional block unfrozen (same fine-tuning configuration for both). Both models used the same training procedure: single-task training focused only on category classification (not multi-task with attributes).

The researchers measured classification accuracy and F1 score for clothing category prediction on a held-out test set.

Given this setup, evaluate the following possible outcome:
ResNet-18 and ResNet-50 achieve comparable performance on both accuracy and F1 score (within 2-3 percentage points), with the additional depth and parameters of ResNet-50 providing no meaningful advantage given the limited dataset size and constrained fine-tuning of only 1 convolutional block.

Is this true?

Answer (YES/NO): YES